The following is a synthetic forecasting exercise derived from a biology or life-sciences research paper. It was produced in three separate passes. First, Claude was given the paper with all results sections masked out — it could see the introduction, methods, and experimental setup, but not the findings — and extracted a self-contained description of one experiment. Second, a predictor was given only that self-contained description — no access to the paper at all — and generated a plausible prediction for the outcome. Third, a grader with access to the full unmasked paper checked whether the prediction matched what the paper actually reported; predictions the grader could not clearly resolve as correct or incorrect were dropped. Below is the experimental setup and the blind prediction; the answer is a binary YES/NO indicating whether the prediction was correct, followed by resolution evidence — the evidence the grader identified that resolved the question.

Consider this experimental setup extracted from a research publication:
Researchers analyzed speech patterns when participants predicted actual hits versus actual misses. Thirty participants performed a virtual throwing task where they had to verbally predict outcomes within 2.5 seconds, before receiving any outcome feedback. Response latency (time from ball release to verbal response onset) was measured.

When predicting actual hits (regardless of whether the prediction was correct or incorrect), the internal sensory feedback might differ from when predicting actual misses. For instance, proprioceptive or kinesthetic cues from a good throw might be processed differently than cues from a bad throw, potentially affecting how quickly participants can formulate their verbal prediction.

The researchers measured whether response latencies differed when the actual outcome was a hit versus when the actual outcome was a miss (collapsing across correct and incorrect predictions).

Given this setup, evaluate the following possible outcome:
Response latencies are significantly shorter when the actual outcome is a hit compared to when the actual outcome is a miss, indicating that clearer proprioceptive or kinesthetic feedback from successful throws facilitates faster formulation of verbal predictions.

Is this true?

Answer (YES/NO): NO